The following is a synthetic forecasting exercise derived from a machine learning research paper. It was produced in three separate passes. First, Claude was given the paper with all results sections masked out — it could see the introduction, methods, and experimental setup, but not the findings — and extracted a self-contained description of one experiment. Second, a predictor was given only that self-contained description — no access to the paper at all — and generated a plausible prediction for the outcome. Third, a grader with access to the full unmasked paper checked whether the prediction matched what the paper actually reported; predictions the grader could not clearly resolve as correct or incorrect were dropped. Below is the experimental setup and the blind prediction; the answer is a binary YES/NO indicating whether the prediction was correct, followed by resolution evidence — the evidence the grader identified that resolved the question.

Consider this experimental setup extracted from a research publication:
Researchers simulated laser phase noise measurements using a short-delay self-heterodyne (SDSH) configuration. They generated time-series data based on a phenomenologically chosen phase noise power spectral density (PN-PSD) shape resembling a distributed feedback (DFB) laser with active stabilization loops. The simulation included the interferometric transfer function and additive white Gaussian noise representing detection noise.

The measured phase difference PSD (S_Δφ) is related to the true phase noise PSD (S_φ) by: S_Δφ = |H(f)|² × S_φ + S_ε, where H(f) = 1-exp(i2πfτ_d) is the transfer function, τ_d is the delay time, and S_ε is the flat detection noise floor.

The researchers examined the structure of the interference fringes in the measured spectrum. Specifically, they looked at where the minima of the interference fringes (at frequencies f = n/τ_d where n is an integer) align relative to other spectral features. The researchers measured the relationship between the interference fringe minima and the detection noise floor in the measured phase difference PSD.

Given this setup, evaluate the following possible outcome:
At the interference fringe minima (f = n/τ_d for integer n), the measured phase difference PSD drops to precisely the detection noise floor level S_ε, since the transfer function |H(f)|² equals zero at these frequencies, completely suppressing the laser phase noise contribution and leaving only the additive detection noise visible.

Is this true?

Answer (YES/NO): YES